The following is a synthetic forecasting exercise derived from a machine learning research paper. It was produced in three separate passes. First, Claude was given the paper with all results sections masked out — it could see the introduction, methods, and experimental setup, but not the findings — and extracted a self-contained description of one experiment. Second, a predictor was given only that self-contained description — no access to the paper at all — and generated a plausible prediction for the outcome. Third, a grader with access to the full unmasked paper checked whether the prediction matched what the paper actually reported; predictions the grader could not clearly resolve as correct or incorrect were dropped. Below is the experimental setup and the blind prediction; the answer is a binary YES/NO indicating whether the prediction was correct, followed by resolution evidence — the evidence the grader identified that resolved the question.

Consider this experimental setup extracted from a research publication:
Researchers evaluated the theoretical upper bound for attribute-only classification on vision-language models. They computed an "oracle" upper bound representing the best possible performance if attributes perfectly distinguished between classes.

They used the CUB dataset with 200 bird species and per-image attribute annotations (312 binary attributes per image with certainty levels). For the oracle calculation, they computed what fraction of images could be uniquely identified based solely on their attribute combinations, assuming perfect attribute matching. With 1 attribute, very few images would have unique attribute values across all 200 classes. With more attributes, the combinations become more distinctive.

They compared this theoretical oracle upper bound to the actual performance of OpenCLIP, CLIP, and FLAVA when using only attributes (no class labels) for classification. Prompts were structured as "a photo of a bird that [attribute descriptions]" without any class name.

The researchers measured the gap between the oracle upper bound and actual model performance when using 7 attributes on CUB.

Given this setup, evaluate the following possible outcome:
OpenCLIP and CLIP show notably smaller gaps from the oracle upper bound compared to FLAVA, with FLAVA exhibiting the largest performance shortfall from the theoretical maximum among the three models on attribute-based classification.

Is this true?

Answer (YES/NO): NO